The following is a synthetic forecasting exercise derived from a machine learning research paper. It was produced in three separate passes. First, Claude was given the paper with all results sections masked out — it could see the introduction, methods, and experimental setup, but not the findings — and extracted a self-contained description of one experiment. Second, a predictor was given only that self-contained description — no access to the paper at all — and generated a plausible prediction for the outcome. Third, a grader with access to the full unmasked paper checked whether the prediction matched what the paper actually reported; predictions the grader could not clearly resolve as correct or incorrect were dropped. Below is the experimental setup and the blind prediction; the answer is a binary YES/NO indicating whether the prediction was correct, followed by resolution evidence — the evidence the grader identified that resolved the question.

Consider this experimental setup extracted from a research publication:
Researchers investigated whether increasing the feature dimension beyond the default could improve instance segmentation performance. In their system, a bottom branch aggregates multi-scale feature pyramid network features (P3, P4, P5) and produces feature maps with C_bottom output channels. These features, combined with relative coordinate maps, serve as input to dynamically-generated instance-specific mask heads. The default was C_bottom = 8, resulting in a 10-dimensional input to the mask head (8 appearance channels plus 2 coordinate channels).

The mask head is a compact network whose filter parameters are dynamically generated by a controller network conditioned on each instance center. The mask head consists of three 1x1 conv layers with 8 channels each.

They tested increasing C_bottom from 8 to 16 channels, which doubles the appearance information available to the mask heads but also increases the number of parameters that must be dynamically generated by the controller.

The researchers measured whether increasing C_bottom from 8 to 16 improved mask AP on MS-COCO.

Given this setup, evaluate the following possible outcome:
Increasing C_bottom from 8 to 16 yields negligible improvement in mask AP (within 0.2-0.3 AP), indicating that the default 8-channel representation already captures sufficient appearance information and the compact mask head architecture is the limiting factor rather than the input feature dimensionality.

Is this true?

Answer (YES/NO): NO